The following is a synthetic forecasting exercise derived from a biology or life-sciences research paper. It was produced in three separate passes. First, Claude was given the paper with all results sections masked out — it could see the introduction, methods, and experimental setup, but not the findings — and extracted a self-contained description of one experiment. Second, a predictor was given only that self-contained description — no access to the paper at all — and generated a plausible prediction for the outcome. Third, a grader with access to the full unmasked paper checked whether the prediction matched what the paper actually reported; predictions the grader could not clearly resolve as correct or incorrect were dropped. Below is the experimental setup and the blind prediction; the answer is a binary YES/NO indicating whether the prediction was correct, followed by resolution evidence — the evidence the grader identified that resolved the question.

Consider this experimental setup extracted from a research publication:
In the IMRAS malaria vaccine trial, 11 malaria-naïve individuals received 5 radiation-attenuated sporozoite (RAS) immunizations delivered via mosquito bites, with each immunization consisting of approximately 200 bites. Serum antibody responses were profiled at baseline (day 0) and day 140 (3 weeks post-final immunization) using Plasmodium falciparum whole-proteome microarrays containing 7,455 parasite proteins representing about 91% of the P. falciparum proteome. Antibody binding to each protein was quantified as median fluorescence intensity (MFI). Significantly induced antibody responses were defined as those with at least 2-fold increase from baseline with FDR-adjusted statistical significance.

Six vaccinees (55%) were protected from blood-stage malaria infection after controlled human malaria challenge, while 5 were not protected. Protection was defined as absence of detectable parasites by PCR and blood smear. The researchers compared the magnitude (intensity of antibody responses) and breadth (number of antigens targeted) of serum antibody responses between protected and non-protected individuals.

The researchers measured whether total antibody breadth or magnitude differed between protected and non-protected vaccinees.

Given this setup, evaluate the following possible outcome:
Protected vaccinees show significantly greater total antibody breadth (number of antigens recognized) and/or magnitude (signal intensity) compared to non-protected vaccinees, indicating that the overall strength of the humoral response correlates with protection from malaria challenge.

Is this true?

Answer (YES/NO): NO